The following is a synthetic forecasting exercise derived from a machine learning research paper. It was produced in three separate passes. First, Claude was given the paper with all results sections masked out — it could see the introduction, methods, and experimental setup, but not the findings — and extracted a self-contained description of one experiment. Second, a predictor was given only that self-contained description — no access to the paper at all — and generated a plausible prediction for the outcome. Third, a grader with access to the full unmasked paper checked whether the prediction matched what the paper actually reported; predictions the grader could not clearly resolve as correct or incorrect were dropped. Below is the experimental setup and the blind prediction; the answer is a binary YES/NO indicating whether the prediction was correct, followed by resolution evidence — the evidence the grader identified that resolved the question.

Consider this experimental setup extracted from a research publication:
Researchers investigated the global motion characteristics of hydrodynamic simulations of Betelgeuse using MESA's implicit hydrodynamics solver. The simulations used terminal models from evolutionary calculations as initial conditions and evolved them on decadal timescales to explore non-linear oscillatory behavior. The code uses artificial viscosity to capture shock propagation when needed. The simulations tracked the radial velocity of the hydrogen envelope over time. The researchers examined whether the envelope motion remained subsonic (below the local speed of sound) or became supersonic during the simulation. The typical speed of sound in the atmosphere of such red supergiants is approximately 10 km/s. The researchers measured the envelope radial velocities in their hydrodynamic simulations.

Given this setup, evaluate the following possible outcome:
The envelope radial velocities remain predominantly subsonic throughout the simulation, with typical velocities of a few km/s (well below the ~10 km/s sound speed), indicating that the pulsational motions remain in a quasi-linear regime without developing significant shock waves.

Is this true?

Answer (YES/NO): NO